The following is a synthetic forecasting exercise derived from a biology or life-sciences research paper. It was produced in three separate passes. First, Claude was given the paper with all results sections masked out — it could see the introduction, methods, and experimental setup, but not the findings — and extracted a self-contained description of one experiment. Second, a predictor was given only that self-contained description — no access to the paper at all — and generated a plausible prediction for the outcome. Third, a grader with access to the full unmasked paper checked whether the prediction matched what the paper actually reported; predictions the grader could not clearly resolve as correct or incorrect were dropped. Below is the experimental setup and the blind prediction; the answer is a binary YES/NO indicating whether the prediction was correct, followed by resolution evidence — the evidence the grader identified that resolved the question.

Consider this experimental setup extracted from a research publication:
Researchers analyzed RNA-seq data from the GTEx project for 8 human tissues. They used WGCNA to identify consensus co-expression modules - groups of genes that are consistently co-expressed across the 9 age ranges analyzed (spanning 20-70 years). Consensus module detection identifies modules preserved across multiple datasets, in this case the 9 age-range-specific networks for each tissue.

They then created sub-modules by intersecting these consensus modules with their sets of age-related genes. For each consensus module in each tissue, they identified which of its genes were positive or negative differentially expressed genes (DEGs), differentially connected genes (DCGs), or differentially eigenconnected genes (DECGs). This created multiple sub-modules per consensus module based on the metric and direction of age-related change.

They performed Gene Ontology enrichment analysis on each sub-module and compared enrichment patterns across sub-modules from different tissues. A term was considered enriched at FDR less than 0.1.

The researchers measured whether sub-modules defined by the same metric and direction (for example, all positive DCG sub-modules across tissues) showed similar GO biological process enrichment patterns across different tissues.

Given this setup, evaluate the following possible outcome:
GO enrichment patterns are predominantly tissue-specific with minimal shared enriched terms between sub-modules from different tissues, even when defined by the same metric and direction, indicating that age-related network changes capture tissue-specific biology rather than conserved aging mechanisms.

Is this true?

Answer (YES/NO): NO